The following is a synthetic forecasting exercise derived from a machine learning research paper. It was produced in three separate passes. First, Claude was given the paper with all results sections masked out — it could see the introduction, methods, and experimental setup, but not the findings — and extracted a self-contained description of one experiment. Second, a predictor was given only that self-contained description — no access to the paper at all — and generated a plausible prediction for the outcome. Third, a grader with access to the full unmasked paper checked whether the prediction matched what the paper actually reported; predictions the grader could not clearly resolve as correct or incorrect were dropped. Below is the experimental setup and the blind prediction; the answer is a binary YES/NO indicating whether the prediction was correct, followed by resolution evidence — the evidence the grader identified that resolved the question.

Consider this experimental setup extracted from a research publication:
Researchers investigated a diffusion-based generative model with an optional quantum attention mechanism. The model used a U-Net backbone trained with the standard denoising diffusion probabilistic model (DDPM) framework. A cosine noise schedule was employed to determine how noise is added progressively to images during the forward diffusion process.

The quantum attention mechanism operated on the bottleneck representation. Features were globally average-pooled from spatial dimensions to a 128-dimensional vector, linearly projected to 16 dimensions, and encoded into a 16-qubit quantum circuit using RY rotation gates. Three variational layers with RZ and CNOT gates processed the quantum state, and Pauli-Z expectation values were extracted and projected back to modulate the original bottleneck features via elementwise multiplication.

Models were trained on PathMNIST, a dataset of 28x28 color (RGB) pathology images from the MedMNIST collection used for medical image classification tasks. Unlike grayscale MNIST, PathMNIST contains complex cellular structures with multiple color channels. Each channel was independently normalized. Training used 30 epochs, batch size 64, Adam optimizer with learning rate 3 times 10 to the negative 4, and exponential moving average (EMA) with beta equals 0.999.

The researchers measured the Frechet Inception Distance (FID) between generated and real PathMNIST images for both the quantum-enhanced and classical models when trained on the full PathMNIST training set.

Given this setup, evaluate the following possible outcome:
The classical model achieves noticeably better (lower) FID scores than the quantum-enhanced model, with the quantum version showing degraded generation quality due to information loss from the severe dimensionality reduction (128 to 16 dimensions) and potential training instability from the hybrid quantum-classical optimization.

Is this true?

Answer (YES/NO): NO